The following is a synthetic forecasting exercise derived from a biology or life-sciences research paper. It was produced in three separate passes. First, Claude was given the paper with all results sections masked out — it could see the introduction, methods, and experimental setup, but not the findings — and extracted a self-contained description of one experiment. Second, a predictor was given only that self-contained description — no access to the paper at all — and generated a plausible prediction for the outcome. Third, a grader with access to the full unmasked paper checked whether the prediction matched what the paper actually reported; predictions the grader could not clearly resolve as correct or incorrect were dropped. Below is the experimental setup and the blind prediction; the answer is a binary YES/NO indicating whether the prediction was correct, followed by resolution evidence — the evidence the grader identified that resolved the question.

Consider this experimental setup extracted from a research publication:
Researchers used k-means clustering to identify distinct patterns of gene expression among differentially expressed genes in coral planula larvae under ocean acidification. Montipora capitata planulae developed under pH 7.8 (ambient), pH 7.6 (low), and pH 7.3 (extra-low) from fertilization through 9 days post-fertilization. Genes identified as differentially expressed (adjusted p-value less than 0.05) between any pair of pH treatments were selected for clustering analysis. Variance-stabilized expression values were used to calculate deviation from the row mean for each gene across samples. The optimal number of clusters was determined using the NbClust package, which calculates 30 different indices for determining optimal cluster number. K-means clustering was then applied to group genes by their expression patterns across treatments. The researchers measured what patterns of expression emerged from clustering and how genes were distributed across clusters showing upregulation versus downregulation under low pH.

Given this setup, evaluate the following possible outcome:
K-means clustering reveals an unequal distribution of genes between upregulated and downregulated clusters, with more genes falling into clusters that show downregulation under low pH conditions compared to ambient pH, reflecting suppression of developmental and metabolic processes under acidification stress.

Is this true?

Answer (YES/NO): NO